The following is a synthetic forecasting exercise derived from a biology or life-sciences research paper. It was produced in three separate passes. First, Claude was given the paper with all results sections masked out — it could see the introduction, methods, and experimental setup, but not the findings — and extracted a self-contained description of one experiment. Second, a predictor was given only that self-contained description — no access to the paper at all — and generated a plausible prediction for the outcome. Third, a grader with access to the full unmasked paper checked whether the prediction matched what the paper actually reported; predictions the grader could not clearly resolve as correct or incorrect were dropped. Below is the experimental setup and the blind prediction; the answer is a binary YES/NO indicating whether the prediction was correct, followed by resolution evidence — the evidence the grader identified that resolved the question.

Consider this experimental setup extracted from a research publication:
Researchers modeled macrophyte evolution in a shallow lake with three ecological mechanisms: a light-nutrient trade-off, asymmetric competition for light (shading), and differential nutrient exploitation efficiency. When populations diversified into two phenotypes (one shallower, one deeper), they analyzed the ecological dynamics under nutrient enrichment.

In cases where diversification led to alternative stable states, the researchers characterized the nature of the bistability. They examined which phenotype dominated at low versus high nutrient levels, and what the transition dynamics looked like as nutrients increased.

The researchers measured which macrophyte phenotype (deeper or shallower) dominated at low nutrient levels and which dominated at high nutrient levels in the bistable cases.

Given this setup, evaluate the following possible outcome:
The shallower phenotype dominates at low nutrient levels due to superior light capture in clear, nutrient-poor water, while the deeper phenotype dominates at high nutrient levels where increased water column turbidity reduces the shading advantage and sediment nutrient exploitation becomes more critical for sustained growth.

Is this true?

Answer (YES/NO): NO